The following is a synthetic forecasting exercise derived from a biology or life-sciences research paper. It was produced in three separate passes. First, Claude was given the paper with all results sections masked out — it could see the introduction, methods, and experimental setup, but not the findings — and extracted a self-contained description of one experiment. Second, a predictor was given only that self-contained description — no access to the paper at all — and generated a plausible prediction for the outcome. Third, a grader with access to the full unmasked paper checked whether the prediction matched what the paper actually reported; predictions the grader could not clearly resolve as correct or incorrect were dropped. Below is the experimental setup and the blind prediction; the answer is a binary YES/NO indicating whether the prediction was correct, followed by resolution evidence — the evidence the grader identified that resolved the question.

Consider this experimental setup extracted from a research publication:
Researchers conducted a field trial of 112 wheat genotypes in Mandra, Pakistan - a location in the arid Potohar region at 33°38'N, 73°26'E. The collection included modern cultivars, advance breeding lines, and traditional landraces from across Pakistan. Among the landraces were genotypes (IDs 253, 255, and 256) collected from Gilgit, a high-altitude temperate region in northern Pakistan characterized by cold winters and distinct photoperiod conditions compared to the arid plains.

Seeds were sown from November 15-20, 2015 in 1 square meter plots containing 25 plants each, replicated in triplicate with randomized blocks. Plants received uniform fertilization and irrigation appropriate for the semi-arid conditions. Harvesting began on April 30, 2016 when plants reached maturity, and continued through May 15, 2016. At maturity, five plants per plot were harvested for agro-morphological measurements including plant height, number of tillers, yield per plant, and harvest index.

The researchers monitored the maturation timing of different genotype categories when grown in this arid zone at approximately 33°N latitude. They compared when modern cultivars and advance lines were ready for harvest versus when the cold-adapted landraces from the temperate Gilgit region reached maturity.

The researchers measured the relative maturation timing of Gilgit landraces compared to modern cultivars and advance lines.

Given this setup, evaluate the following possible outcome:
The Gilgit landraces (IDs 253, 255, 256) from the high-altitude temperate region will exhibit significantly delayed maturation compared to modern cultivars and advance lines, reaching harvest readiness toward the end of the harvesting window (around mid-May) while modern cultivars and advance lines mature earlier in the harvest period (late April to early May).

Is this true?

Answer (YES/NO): NO